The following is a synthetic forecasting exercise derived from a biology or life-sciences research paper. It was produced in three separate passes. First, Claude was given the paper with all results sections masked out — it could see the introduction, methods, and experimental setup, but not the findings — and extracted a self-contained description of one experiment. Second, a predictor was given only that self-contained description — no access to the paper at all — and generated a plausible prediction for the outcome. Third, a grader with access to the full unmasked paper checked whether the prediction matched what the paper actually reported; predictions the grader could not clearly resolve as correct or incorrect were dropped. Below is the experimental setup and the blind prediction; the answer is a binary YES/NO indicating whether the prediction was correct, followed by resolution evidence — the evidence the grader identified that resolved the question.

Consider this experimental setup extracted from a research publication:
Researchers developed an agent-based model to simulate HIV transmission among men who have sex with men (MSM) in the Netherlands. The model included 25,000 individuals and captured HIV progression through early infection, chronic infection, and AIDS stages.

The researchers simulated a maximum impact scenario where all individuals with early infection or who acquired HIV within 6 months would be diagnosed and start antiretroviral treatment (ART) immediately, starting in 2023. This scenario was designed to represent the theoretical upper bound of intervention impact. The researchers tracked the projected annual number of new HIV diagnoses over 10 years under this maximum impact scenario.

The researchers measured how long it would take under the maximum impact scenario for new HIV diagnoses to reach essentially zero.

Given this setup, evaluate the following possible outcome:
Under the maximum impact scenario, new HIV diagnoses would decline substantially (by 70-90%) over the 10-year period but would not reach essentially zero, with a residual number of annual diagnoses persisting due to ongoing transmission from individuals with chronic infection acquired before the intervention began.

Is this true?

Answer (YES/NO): NO